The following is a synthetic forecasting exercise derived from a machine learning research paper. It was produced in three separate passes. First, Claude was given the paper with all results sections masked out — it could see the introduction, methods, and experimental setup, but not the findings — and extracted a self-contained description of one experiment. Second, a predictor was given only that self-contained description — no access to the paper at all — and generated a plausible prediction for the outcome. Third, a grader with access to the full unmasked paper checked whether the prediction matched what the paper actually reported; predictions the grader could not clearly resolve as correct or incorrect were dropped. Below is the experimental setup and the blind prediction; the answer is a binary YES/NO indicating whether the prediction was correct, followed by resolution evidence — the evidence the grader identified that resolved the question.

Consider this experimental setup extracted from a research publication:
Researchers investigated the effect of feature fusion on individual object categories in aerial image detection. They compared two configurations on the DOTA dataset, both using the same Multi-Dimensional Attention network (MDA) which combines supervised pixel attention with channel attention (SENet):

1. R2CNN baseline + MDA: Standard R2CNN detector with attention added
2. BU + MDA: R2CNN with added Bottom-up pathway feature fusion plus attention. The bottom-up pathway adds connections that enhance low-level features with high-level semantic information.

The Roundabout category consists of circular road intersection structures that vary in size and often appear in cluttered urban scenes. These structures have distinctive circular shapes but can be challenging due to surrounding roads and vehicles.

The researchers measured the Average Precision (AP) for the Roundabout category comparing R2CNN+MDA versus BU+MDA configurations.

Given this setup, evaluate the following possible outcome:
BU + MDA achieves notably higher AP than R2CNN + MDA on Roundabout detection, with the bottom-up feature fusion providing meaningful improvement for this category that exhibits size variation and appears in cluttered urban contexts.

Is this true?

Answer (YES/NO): NO